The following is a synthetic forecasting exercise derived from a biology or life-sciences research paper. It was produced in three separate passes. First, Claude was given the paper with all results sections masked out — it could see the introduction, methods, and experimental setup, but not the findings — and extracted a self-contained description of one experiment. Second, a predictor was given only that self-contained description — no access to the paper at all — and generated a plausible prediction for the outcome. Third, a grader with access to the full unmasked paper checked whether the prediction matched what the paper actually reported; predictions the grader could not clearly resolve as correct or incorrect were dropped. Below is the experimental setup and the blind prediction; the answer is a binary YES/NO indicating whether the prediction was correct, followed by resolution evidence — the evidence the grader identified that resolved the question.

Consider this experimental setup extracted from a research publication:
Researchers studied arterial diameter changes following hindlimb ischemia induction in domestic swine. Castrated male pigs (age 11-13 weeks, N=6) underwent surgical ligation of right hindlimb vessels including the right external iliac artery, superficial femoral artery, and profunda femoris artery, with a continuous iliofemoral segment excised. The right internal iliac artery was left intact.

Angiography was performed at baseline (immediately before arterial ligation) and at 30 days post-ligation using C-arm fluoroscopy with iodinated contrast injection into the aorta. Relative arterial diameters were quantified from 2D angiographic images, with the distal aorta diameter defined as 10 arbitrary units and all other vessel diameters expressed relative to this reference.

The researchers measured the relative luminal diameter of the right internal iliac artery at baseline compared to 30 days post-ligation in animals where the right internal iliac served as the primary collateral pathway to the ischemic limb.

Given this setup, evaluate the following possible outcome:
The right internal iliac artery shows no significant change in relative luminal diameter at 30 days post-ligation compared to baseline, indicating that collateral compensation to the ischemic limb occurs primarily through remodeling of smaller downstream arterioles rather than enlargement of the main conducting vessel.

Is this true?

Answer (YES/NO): NO